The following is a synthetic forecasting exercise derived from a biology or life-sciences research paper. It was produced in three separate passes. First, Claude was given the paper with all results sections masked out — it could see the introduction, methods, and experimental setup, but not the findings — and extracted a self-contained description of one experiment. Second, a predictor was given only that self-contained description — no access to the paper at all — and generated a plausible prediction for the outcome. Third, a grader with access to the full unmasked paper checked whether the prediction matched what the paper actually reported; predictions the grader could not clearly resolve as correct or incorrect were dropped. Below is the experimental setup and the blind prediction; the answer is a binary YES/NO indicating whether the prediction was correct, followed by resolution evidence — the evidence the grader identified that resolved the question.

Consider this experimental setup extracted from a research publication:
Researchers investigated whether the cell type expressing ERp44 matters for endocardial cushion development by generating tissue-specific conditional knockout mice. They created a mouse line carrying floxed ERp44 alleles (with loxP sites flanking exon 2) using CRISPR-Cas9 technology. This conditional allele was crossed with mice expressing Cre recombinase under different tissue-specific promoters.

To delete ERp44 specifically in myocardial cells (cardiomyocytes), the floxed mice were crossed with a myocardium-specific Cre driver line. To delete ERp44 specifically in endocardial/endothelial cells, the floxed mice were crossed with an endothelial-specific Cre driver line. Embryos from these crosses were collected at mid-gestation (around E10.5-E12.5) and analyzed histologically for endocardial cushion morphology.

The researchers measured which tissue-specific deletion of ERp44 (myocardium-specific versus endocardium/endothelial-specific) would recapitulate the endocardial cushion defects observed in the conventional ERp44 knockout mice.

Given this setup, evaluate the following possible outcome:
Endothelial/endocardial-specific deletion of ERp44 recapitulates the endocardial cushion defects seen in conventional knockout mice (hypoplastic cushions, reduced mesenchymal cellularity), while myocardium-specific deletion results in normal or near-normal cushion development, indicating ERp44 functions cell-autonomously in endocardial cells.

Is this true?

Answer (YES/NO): NO